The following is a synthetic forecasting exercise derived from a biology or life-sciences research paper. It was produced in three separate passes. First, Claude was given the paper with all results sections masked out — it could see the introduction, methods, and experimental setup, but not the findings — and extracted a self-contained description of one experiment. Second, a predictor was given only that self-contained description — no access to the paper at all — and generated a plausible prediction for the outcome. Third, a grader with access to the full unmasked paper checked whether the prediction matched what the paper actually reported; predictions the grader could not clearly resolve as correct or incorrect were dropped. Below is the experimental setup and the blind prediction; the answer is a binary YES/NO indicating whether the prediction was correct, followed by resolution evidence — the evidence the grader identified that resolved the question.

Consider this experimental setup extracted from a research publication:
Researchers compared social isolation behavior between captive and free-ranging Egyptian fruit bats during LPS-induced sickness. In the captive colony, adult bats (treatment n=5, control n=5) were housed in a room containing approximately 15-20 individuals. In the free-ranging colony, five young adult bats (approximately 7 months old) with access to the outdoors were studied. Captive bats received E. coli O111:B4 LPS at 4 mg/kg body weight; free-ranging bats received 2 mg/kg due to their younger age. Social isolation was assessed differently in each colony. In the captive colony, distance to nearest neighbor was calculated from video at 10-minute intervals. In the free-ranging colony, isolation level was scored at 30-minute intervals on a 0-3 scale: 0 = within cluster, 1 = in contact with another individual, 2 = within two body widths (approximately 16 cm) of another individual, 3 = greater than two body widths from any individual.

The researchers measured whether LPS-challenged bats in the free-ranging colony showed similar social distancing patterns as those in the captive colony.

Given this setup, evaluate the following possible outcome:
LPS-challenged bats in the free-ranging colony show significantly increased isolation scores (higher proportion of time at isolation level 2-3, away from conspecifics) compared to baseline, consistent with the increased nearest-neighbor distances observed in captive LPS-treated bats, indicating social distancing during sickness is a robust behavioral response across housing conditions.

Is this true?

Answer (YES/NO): YES